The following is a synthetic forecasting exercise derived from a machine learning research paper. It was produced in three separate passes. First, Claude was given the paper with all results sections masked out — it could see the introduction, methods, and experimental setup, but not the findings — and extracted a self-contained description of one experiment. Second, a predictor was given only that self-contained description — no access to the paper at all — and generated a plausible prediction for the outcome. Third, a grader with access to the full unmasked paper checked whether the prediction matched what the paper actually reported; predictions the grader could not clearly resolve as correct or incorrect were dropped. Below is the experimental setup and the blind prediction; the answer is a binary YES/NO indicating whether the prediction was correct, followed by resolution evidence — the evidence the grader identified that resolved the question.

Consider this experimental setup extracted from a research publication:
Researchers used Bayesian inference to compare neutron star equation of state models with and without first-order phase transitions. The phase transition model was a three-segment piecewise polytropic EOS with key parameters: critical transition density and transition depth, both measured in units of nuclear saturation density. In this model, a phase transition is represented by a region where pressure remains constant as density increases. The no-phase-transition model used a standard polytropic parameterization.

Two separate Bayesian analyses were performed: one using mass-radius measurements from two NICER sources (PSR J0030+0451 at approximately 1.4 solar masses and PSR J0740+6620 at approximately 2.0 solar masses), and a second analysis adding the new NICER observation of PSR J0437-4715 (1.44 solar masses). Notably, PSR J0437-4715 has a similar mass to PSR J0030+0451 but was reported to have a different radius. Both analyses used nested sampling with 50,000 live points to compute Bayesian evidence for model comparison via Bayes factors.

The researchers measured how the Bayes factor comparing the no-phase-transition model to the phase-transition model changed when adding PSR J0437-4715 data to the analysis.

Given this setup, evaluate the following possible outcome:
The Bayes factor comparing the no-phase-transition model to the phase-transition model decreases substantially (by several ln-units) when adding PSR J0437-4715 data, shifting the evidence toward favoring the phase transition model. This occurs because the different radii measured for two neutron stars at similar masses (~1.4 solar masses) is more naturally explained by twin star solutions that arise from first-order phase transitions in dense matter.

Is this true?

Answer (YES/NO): NO